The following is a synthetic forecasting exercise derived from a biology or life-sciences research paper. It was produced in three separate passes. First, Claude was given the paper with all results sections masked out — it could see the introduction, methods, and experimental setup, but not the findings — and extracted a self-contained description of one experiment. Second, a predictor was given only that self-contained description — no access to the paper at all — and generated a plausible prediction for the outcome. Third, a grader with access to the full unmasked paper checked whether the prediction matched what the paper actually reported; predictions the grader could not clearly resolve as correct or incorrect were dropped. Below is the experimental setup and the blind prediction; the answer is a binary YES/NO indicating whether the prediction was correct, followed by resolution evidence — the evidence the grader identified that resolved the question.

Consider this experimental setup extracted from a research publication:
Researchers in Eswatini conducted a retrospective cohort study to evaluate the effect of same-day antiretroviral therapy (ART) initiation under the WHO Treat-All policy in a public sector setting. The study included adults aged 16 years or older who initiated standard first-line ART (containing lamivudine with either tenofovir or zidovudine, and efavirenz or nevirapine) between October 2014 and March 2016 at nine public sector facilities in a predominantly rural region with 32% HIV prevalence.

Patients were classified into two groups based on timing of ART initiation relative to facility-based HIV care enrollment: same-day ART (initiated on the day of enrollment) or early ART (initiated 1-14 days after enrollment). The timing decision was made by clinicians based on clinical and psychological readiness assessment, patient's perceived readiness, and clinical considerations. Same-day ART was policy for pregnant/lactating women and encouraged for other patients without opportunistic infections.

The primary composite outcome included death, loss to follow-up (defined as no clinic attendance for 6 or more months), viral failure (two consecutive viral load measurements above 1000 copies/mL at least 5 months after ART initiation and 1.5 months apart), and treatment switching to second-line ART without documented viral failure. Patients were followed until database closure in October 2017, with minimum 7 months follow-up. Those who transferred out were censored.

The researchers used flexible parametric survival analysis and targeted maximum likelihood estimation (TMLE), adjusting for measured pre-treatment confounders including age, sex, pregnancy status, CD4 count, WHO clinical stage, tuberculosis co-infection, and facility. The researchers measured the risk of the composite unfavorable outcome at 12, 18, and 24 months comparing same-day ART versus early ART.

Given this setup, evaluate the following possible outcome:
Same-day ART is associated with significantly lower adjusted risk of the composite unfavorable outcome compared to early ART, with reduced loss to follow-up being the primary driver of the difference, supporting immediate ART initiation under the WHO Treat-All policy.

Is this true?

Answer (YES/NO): NO